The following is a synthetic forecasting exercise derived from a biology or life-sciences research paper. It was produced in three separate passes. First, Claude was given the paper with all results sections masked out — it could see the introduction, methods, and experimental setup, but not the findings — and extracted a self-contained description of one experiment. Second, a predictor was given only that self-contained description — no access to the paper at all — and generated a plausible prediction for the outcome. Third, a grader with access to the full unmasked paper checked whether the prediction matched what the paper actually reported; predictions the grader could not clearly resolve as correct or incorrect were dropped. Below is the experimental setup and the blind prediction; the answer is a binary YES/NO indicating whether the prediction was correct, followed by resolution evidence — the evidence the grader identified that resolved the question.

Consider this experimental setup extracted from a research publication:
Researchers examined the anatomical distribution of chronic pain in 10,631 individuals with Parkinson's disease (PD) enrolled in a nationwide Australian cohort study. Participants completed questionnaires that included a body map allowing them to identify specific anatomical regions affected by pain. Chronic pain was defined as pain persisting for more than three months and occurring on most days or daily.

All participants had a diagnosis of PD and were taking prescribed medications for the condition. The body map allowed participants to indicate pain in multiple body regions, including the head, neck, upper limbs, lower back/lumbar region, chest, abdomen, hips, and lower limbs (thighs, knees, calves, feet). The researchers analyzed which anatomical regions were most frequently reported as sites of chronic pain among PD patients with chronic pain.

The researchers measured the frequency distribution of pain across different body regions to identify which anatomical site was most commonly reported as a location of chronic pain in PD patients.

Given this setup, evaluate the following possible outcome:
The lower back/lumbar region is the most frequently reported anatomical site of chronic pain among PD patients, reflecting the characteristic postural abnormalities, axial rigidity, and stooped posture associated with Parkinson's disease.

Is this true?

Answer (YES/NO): NO